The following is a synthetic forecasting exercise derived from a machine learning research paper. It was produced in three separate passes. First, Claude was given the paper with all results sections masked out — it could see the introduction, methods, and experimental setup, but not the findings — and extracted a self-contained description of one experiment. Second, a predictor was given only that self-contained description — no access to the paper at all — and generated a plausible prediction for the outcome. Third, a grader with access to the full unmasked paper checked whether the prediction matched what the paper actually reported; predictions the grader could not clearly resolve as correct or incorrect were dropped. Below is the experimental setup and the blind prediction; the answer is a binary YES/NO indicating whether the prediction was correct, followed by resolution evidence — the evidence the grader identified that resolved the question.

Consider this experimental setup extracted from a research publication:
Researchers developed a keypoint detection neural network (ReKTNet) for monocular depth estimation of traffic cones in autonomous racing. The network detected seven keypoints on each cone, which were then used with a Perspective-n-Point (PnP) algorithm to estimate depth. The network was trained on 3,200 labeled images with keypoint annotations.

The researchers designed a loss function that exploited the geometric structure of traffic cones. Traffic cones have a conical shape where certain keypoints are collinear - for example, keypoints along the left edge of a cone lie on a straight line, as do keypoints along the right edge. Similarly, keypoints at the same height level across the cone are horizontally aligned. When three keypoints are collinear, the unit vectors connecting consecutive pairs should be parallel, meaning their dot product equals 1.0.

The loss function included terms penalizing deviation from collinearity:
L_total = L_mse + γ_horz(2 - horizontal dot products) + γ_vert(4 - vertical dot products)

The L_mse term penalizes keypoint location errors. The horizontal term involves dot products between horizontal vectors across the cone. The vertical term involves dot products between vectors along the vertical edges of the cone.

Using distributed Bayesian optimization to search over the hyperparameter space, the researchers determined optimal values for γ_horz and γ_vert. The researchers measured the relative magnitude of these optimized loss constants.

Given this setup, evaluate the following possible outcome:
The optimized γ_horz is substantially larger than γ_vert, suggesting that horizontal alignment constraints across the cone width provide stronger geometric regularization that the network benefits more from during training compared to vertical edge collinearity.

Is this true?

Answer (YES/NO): NO